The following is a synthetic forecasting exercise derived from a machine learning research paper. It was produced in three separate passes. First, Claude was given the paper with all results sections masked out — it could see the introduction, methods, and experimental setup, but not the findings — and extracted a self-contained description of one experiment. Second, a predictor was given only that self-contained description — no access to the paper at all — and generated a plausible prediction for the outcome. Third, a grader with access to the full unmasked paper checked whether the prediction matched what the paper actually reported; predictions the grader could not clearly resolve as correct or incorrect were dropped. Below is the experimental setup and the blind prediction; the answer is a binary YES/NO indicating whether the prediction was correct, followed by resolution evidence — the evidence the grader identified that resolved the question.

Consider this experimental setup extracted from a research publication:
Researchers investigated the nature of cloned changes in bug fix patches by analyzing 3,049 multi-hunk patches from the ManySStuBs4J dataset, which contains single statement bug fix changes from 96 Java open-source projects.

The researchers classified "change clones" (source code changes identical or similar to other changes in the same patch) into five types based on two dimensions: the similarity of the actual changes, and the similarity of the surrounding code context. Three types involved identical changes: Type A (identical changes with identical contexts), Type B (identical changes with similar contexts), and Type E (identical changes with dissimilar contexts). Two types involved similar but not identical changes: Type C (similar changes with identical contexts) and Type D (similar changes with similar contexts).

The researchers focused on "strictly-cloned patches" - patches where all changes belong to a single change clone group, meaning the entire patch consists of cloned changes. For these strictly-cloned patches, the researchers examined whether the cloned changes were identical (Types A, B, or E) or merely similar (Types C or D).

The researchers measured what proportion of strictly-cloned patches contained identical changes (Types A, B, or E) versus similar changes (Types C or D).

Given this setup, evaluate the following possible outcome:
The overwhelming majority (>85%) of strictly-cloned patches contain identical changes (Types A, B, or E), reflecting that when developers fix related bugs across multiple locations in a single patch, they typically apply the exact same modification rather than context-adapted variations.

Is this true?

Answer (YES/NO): YES